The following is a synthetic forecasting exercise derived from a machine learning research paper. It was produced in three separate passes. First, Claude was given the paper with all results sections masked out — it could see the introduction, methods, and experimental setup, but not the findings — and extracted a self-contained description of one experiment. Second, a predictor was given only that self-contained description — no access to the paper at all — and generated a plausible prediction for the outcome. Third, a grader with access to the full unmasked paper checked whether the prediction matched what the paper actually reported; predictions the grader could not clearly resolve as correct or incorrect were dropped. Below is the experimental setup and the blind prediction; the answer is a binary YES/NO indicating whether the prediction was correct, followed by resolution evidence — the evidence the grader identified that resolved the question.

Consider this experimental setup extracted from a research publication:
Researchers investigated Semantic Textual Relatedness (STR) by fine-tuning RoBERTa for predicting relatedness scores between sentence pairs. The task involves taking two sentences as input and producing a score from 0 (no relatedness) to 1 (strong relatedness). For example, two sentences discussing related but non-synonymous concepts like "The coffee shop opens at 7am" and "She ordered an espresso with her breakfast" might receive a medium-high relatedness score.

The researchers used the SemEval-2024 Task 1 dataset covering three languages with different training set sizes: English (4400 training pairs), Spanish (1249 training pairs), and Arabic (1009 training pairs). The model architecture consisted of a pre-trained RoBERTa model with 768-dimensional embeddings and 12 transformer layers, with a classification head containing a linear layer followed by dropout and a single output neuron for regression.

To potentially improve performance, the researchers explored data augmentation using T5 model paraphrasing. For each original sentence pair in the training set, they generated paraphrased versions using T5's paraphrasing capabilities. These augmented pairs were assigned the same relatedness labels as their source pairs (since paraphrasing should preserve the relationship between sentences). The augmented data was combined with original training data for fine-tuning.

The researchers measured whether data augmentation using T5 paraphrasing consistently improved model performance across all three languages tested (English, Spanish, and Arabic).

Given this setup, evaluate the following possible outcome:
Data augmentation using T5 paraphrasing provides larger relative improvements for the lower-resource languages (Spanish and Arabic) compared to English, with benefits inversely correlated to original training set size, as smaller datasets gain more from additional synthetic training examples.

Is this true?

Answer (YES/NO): NO